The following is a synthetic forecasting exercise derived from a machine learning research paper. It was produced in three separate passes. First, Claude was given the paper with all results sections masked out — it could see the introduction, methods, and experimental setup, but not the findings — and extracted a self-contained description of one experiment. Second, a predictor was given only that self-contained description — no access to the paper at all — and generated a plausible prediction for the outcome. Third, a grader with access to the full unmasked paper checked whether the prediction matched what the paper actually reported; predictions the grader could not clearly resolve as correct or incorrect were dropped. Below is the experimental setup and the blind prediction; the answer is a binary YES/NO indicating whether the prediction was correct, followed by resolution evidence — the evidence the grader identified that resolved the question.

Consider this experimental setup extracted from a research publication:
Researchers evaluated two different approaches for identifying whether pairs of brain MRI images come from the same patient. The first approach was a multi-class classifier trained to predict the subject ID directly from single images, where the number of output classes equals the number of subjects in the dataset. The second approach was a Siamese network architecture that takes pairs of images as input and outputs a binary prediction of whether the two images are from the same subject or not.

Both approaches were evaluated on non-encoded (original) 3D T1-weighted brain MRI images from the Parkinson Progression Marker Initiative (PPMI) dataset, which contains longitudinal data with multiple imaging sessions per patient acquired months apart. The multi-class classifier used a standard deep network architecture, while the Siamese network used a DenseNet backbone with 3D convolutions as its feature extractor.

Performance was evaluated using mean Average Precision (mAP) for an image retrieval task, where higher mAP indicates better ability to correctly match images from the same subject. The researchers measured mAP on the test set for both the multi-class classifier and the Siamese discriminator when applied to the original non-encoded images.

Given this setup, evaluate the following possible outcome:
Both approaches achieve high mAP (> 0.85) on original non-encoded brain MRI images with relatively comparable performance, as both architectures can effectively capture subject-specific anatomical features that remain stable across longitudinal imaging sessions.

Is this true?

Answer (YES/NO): NO